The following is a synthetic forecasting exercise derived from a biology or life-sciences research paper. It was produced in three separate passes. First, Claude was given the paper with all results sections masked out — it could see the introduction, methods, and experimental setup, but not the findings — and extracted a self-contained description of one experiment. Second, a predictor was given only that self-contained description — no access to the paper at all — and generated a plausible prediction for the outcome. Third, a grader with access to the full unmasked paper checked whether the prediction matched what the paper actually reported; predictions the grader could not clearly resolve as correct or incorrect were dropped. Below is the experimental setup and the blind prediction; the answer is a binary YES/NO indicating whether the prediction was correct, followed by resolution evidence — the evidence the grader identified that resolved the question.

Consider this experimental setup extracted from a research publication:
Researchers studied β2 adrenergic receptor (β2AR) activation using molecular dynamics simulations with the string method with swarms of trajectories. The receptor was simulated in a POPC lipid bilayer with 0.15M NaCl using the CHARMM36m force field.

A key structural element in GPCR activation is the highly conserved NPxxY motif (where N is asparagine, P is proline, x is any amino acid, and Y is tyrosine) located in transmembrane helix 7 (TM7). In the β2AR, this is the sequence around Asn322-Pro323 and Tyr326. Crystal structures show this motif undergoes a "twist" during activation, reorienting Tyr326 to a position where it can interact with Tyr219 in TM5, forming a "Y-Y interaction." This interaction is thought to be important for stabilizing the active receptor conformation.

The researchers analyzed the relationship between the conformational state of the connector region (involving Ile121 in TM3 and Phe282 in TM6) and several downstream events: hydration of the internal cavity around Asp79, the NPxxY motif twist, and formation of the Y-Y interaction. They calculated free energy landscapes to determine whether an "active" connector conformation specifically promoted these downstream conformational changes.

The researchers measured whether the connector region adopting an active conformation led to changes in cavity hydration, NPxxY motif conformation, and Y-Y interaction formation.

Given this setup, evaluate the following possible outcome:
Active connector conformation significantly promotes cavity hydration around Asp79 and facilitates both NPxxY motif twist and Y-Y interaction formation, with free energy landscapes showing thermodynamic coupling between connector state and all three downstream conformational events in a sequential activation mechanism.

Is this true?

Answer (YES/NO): NO